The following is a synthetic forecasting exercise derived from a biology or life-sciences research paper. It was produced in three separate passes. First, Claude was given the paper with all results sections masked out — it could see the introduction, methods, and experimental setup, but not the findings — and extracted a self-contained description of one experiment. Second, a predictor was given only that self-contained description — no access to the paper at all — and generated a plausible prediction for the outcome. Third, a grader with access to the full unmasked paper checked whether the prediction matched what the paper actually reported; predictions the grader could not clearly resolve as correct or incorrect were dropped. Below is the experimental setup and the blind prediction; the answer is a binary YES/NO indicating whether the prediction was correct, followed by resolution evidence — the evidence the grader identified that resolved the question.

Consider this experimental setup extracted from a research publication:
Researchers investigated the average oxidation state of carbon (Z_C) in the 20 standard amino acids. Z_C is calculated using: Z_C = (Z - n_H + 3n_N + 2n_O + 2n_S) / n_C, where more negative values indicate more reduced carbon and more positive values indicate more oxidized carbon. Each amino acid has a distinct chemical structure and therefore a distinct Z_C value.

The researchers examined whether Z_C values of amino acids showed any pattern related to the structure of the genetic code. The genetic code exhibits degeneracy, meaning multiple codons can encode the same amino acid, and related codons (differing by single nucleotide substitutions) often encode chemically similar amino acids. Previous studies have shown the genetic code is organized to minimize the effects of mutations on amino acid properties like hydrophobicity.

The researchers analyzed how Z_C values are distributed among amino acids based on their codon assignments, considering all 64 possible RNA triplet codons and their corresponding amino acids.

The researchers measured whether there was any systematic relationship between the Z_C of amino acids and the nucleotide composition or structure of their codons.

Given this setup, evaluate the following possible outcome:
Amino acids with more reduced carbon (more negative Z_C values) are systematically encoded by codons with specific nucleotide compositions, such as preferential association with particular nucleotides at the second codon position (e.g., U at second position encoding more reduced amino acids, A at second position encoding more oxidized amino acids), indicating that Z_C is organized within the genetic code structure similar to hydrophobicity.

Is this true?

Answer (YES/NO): NO